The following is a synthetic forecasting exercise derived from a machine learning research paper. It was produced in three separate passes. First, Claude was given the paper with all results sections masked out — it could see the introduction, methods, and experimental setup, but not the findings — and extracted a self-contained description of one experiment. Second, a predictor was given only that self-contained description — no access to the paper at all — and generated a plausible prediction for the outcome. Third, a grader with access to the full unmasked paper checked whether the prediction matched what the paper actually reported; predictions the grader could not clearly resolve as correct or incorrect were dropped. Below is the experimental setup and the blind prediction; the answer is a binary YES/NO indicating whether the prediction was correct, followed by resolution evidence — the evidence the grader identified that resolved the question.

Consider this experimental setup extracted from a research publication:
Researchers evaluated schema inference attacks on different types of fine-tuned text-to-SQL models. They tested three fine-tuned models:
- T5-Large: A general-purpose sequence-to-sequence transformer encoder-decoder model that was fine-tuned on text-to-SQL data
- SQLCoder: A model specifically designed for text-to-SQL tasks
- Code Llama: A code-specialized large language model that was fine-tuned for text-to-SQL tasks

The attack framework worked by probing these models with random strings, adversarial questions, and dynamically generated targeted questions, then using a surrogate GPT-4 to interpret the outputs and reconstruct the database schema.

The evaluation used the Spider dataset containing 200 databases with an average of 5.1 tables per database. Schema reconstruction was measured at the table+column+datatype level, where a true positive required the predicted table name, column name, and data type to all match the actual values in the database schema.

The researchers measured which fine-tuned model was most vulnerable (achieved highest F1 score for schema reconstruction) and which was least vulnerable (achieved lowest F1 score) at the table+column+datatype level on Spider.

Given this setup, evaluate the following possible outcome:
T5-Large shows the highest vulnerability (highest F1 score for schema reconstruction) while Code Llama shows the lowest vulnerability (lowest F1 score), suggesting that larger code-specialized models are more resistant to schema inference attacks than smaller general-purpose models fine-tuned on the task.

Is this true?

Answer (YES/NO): NO